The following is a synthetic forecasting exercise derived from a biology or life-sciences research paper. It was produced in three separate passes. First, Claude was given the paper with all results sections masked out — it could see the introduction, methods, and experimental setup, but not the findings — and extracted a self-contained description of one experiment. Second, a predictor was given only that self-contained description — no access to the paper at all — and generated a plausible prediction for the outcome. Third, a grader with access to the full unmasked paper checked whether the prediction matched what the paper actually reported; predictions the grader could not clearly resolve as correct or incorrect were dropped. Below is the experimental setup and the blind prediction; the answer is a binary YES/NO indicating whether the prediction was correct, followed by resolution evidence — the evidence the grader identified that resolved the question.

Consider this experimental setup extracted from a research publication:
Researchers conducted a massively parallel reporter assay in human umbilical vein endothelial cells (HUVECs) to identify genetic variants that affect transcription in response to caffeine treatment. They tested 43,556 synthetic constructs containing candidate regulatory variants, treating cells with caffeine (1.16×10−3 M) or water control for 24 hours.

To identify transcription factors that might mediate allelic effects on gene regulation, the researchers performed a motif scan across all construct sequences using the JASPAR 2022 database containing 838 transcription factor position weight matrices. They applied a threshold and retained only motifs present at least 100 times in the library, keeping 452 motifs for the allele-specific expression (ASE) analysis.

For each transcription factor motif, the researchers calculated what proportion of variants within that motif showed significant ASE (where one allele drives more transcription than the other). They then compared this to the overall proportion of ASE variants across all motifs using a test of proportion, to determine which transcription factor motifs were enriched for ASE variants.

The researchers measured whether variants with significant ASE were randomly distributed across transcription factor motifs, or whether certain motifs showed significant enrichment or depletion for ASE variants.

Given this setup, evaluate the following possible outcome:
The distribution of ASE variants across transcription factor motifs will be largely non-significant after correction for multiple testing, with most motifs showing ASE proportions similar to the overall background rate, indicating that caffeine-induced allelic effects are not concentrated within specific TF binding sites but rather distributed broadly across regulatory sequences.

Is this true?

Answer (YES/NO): NO